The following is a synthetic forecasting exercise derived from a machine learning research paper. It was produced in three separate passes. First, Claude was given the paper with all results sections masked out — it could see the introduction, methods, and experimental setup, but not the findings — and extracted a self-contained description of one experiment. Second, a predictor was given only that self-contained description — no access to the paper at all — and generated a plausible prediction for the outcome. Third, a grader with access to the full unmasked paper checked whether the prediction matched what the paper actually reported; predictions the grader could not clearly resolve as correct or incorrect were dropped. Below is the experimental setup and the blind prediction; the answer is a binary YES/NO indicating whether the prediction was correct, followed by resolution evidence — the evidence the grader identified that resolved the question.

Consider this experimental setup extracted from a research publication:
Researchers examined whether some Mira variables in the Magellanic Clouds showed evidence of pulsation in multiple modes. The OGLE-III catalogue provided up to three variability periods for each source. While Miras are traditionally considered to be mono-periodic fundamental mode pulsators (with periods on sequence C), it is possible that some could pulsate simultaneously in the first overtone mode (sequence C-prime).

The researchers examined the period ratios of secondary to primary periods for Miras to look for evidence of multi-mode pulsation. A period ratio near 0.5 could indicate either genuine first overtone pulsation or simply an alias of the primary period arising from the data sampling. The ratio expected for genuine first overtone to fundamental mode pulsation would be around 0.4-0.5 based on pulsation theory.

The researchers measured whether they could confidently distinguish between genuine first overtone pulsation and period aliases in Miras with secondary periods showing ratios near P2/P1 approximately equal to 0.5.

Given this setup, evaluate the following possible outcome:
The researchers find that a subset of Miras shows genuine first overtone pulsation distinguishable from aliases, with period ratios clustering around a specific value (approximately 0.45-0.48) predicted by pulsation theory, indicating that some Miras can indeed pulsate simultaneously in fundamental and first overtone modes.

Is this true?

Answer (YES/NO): NO